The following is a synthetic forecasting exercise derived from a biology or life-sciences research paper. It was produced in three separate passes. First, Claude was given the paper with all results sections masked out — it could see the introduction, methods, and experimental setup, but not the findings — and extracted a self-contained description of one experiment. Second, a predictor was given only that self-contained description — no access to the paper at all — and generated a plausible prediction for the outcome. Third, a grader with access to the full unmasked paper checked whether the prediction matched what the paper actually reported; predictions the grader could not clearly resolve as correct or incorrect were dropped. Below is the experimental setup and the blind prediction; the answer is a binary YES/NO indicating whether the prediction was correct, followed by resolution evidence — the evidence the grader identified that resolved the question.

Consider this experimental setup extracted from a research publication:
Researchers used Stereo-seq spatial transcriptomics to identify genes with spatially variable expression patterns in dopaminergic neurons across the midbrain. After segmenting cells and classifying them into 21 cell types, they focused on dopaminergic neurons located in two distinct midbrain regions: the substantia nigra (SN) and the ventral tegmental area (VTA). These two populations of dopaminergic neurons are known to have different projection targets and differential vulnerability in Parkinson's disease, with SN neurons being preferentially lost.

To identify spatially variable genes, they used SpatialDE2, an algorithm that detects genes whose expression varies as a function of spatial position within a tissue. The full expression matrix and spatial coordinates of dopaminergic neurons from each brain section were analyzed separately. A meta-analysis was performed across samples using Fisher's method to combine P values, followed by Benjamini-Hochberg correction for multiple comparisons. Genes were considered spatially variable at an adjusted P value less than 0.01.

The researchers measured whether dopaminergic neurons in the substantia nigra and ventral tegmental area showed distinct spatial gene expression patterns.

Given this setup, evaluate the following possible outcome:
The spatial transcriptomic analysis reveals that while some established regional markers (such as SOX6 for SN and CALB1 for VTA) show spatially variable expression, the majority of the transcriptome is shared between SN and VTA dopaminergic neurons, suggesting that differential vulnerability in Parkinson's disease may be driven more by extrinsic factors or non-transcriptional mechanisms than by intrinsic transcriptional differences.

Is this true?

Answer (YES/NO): NO